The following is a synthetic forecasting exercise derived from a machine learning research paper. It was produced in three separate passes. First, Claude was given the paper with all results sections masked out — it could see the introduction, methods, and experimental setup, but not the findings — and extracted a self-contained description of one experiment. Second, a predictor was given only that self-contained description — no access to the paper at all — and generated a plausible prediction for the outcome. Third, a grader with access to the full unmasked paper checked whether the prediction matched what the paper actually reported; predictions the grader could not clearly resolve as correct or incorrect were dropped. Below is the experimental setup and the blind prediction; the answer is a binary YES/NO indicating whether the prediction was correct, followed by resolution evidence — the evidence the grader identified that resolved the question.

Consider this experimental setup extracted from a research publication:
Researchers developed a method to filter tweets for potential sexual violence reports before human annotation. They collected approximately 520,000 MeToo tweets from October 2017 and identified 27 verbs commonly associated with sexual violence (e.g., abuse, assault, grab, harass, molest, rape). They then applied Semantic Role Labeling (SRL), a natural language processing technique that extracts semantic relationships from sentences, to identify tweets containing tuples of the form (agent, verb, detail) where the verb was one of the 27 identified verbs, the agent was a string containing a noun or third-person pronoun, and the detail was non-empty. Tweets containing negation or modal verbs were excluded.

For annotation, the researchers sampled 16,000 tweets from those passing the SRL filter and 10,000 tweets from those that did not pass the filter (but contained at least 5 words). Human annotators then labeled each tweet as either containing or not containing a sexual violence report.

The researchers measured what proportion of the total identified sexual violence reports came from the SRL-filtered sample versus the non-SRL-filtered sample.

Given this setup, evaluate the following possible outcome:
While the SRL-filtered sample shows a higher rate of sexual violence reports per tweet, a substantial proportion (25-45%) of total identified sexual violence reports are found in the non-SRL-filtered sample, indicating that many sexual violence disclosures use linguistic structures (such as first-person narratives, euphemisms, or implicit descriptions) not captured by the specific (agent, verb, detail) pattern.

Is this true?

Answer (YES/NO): NO